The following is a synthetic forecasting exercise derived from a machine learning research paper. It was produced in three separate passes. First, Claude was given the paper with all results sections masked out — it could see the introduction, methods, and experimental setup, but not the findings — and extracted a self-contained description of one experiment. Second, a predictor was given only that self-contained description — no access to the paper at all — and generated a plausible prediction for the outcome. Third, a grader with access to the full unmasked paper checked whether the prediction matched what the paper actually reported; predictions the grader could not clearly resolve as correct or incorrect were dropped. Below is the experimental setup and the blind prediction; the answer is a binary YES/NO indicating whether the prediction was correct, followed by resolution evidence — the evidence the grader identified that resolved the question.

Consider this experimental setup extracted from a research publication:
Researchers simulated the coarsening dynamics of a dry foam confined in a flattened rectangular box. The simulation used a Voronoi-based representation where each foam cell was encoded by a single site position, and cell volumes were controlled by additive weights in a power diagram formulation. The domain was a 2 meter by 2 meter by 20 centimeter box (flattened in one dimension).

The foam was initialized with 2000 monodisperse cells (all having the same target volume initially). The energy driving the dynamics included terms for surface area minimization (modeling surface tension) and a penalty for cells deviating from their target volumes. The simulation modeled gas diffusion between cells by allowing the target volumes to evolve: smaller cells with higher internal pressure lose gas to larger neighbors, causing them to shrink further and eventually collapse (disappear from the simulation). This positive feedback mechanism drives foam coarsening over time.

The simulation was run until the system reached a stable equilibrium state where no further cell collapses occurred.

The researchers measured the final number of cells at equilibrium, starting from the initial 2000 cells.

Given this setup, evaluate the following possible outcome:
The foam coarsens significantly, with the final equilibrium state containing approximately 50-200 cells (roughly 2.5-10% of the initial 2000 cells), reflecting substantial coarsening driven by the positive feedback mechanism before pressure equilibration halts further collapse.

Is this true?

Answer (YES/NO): NO